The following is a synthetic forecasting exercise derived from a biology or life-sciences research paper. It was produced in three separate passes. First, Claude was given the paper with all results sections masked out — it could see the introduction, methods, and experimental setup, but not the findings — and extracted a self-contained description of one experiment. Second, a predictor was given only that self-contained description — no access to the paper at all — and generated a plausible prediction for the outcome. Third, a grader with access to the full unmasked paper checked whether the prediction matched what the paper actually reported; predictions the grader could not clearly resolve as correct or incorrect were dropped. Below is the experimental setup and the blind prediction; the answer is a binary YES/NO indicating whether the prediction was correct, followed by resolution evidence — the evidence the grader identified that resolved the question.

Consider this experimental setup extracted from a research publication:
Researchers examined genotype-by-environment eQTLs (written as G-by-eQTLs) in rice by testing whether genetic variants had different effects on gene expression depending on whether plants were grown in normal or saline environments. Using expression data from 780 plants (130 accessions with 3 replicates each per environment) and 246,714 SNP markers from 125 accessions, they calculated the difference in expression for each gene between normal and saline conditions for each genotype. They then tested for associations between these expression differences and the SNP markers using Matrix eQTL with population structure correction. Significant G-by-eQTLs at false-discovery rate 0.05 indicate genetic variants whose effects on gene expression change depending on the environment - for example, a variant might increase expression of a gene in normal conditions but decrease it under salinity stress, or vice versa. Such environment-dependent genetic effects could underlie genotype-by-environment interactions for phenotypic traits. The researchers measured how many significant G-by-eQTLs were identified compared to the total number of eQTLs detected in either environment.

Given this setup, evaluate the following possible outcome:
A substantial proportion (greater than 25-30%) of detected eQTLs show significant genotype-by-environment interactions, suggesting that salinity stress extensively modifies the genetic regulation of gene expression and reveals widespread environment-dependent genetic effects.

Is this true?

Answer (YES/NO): NO